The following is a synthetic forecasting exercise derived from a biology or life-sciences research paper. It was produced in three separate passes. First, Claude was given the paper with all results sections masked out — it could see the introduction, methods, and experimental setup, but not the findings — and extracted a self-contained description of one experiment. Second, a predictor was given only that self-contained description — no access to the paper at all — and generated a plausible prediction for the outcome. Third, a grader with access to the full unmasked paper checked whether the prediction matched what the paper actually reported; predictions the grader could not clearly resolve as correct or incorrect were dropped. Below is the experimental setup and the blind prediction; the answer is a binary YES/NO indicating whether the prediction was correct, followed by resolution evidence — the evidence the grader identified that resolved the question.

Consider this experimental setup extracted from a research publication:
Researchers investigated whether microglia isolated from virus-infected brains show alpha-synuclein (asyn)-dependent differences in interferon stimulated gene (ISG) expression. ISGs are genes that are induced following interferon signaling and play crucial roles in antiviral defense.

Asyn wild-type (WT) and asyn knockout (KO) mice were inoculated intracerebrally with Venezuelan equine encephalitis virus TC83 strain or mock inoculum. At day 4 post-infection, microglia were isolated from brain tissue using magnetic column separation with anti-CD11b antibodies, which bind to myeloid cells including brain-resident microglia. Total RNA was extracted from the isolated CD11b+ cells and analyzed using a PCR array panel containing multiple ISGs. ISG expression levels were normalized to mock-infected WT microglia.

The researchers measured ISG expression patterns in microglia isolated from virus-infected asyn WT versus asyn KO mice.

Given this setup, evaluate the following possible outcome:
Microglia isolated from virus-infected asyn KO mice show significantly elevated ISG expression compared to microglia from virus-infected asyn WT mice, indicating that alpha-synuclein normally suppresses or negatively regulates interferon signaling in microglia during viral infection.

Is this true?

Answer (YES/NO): NO